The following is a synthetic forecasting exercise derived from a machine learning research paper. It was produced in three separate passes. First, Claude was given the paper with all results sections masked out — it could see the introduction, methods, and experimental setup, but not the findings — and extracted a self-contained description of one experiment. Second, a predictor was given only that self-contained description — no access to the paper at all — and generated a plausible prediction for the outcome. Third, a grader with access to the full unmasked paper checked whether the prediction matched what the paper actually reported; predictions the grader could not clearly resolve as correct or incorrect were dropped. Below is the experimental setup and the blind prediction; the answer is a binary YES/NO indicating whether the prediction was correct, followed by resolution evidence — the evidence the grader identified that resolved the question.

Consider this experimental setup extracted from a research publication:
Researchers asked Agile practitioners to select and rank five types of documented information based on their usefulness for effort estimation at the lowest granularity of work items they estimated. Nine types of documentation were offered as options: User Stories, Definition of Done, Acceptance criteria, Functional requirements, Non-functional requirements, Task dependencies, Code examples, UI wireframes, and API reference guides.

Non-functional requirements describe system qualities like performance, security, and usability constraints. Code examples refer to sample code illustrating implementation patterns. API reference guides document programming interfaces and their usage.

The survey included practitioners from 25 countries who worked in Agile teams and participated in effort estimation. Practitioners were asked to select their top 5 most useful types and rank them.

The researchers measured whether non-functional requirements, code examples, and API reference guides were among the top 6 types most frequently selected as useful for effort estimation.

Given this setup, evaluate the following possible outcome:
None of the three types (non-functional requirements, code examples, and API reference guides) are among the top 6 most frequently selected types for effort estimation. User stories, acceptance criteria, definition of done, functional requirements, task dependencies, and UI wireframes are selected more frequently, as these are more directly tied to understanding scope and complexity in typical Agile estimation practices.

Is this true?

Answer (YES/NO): YES